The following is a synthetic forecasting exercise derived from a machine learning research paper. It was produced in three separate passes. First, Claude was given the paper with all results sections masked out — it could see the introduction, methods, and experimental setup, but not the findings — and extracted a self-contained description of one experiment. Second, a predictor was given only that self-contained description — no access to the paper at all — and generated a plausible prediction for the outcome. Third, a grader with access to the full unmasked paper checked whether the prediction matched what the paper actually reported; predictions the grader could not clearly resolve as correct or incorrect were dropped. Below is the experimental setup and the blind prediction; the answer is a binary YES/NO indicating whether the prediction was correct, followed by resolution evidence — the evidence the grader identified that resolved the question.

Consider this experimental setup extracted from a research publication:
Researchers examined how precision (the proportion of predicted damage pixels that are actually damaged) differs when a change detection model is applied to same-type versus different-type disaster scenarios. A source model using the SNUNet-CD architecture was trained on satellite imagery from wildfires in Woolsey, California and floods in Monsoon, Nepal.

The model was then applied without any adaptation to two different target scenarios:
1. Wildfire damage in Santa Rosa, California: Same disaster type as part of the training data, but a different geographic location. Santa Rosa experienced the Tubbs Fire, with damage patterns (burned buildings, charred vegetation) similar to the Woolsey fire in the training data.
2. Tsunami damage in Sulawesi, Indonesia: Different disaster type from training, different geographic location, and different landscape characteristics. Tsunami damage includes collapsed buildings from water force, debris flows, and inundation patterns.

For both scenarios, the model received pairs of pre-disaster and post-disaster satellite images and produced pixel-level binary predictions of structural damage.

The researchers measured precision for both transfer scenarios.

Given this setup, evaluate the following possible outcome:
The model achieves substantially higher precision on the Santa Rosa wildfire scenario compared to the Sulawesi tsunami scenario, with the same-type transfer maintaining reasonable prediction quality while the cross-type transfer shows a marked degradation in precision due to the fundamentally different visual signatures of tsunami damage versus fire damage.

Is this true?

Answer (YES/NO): YES